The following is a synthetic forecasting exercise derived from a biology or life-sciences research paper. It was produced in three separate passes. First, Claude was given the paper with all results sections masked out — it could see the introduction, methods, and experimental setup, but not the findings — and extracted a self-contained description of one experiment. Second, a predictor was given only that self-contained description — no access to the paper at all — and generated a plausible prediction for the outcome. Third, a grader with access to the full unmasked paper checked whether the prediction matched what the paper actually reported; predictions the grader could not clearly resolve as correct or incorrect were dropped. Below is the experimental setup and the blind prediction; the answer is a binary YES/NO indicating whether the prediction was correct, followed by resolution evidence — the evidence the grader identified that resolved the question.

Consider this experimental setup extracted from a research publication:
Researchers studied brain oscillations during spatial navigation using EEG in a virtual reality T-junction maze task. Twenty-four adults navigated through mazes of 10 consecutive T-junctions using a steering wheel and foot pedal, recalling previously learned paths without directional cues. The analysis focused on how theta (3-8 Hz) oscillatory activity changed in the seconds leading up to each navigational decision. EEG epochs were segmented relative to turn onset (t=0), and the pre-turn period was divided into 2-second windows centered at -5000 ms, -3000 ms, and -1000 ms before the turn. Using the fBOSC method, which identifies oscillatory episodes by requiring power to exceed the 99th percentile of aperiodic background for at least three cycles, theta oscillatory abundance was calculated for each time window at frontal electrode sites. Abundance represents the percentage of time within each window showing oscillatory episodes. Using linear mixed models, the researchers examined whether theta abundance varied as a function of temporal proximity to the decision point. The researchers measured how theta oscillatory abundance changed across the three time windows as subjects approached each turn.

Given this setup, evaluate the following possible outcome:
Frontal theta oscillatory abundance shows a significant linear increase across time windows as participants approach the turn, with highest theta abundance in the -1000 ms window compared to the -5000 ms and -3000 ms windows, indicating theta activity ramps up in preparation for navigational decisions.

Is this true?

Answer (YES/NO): NO